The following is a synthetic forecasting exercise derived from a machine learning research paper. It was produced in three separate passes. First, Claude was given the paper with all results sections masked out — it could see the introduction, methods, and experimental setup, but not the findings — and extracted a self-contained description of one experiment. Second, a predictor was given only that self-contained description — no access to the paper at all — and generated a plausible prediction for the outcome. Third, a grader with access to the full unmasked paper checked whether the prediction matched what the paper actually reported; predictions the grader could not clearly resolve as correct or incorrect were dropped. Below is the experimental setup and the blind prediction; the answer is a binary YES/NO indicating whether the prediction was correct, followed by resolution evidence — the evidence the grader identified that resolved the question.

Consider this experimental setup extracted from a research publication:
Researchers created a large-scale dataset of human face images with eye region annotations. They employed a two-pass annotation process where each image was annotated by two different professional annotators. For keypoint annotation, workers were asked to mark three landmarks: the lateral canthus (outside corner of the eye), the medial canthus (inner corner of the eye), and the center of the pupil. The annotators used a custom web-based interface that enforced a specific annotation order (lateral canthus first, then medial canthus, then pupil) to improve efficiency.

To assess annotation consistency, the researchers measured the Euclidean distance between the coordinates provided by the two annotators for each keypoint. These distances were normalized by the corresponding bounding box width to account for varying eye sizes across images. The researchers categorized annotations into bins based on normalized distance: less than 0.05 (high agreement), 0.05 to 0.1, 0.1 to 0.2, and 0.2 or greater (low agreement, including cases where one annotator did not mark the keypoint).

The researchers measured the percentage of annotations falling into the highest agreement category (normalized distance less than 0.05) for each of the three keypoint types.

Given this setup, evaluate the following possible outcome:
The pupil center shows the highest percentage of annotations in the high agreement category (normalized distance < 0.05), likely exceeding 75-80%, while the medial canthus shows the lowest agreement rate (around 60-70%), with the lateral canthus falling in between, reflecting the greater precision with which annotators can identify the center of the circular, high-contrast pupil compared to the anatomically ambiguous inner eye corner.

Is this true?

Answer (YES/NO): NO